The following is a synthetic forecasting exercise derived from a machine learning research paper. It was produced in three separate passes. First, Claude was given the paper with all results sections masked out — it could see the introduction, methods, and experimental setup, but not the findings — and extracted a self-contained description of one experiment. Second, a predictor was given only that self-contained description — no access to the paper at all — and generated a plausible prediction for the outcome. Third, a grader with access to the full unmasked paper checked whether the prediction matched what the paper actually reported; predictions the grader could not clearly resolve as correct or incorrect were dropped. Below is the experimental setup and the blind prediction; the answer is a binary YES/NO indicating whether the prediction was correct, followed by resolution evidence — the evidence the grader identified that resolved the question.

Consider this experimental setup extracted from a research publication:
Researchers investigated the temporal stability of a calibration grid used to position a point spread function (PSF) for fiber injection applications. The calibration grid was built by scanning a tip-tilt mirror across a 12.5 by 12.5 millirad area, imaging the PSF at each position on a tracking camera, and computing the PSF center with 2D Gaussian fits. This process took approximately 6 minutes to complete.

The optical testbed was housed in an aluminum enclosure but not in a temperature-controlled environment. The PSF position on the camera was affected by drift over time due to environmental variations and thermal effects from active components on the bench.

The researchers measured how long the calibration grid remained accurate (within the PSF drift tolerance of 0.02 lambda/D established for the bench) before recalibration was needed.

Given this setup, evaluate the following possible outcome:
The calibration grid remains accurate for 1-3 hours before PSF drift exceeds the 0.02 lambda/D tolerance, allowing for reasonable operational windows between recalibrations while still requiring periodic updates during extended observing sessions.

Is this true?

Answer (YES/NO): NO